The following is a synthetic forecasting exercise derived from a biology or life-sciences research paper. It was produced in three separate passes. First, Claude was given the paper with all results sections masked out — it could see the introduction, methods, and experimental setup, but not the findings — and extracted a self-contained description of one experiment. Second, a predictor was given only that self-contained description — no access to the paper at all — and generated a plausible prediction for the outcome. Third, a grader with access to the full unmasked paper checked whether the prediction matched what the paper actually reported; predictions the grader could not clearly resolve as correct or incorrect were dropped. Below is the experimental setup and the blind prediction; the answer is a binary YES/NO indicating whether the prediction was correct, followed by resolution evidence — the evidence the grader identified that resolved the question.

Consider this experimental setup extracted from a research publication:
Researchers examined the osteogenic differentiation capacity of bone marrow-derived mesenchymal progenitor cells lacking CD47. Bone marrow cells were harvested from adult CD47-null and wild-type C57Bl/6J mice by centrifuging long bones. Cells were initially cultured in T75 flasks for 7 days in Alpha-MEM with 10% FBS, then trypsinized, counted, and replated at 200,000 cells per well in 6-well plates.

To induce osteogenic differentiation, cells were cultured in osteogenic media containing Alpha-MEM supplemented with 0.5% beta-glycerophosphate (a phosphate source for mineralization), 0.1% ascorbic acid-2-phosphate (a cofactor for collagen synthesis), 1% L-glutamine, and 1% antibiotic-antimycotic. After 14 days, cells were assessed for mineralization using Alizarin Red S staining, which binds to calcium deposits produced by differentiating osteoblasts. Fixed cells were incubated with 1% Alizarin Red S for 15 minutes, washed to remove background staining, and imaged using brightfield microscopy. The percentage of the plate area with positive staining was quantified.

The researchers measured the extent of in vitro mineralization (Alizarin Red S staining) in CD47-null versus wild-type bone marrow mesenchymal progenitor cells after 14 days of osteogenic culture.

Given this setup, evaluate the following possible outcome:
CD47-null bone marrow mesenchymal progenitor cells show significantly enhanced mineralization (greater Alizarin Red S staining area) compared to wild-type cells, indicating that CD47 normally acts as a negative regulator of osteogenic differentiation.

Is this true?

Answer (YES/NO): NO